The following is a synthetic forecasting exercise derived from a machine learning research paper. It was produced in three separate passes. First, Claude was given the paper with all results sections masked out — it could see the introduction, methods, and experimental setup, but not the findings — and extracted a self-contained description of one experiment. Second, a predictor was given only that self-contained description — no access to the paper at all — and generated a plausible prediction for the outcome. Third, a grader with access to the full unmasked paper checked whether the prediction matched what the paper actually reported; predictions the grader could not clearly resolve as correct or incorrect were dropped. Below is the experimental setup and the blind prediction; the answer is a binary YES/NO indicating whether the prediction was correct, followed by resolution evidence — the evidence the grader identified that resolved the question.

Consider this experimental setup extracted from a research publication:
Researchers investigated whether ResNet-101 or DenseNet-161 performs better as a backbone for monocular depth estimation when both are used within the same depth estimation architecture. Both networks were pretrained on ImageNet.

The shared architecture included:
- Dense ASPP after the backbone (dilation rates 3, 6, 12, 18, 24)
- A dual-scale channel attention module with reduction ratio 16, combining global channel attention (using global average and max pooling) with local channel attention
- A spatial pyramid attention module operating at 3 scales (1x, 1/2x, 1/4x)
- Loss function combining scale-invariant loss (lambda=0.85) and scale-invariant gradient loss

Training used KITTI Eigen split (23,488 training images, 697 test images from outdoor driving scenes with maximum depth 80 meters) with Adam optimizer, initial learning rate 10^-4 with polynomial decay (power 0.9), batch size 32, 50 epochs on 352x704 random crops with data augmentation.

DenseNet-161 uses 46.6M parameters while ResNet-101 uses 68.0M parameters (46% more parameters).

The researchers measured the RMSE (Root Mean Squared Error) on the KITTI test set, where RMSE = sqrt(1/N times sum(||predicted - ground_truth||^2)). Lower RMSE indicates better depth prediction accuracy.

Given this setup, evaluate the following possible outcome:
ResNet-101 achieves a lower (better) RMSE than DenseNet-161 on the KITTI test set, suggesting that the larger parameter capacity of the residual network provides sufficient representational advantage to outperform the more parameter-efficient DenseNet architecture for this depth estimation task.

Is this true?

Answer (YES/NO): YES